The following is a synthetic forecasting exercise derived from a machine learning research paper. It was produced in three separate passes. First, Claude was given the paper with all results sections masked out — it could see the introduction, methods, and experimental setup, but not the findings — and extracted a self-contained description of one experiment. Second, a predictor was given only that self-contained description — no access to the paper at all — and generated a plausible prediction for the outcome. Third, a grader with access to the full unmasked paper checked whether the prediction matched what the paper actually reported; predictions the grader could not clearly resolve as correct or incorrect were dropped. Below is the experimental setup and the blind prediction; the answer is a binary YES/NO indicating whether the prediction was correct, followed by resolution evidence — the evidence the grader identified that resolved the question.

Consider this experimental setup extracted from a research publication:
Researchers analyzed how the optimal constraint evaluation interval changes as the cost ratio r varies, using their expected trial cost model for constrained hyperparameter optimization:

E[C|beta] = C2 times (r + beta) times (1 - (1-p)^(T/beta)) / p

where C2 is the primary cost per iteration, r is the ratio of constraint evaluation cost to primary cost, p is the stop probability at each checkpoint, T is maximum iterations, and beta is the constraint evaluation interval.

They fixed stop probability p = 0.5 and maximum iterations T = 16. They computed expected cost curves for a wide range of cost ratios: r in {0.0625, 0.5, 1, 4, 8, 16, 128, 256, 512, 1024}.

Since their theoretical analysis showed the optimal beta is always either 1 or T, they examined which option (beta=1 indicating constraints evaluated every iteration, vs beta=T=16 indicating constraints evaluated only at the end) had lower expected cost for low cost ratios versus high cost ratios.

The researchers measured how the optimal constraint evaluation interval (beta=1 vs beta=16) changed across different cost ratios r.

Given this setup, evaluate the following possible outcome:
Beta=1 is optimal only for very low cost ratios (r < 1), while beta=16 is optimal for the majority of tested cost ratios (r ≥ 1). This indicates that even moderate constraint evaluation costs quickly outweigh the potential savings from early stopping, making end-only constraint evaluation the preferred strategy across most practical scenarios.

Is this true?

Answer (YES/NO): NO